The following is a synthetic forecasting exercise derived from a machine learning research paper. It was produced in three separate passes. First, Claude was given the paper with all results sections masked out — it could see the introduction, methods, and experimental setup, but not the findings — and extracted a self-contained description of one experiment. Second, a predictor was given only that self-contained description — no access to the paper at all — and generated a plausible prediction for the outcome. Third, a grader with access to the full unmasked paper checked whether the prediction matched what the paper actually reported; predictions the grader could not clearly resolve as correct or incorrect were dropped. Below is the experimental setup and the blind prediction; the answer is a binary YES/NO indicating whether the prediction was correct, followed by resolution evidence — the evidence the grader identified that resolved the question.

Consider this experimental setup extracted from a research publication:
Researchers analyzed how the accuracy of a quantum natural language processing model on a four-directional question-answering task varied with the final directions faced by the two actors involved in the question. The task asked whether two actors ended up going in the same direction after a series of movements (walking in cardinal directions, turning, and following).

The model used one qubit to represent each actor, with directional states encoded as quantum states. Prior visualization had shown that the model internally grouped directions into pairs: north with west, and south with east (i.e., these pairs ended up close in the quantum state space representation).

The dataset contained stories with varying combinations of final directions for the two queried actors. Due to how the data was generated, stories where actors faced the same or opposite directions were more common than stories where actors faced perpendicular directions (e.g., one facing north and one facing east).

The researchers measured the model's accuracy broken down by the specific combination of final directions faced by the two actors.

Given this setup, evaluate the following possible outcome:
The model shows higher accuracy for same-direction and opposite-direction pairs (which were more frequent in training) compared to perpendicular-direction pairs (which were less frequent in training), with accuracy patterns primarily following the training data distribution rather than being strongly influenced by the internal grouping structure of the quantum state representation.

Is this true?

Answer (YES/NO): NO